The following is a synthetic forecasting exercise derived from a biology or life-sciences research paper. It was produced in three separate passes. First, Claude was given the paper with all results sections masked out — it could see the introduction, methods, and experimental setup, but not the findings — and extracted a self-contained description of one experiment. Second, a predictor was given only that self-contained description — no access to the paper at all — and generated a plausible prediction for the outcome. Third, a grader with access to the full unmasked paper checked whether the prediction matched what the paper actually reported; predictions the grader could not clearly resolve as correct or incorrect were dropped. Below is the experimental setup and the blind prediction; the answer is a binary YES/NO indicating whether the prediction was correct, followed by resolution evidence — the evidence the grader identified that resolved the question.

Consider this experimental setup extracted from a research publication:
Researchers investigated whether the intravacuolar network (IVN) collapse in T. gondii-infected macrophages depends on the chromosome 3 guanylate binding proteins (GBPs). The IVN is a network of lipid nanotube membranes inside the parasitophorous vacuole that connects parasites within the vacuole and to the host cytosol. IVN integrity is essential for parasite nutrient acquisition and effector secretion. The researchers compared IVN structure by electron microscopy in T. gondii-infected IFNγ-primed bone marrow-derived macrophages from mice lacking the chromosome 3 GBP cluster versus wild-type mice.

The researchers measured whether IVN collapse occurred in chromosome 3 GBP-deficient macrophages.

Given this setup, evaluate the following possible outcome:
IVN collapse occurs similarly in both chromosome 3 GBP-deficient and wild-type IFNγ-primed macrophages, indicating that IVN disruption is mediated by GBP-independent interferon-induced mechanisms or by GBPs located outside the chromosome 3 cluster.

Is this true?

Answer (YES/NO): NO